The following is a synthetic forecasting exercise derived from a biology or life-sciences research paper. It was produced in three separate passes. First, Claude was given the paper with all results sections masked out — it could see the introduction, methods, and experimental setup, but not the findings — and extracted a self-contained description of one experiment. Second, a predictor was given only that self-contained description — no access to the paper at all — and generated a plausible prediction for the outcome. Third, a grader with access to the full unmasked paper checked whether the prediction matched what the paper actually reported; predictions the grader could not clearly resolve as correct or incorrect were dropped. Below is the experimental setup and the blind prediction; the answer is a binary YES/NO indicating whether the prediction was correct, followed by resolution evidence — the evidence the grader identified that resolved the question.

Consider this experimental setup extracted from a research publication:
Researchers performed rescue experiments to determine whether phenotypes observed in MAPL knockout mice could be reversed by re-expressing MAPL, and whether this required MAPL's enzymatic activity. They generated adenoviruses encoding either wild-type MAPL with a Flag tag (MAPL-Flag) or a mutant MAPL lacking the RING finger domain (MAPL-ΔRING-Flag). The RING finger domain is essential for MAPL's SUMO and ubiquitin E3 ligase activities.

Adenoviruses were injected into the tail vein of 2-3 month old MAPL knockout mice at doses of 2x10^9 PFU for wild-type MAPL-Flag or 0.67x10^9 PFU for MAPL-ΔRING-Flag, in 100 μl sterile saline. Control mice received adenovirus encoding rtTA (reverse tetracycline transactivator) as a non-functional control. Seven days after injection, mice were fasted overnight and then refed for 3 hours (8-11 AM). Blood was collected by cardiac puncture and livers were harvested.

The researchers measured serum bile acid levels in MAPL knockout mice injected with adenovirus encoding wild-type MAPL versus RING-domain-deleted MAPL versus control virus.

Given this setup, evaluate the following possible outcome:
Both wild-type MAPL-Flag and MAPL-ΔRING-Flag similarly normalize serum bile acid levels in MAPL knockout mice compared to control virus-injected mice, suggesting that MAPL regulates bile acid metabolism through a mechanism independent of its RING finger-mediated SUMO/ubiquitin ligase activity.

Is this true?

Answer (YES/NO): NO